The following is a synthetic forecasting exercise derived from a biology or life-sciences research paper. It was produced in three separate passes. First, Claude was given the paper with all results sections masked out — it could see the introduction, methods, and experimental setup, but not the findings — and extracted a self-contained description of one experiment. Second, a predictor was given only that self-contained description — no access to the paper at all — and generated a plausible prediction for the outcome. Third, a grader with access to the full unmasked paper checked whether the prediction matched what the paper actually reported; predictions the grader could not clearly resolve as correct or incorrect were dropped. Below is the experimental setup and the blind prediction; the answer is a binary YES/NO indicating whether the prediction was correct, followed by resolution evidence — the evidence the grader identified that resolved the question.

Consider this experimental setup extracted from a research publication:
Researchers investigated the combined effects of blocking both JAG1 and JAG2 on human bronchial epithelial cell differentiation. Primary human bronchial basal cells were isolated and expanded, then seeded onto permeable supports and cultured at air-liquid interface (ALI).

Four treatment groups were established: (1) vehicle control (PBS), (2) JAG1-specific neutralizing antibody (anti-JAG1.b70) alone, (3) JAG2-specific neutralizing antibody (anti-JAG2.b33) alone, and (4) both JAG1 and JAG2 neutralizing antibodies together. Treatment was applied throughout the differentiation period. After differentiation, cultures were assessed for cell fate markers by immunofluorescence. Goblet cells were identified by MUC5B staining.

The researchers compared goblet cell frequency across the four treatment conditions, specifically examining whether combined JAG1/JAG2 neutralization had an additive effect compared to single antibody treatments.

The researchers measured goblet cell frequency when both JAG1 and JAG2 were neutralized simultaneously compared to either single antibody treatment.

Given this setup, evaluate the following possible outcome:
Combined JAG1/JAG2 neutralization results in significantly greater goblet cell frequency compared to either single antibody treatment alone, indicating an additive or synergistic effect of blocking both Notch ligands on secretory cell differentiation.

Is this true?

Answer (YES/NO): NO